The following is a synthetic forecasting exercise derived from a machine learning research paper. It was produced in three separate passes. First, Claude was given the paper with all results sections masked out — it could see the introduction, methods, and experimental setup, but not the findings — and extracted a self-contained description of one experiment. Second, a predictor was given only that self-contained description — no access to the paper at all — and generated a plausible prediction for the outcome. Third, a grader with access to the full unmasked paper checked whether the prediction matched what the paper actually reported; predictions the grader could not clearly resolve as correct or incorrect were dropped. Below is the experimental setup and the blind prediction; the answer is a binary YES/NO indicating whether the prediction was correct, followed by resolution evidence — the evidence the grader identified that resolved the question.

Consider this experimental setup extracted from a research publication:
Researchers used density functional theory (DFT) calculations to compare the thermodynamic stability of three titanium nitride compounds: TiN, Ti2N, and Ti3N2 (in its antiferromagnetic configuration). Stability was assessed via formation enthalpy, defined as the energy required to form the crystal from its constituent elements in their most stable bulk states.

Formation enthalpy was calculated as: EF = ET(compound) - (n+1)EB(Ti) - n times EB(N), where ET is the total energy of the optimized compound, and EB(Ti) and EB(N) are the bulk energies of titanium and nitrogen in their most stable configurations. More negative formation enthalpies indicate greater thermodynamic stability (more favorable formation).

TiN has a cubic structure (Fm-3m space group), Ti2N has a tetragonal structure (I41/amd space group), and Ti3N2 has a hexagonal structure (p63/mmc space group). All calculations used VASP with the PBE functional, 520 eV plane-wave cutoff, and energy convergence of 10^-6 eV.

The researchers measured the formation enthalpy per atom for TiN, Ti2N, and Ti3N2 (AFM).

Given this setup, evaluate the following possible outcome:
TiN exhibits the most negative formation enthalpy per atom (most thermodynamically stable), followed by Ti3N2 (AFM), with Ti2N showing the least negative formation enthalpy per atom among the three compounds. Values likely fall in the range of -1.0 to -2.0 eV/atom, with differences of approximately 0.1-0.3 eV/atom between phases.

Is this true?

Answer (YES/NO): NO